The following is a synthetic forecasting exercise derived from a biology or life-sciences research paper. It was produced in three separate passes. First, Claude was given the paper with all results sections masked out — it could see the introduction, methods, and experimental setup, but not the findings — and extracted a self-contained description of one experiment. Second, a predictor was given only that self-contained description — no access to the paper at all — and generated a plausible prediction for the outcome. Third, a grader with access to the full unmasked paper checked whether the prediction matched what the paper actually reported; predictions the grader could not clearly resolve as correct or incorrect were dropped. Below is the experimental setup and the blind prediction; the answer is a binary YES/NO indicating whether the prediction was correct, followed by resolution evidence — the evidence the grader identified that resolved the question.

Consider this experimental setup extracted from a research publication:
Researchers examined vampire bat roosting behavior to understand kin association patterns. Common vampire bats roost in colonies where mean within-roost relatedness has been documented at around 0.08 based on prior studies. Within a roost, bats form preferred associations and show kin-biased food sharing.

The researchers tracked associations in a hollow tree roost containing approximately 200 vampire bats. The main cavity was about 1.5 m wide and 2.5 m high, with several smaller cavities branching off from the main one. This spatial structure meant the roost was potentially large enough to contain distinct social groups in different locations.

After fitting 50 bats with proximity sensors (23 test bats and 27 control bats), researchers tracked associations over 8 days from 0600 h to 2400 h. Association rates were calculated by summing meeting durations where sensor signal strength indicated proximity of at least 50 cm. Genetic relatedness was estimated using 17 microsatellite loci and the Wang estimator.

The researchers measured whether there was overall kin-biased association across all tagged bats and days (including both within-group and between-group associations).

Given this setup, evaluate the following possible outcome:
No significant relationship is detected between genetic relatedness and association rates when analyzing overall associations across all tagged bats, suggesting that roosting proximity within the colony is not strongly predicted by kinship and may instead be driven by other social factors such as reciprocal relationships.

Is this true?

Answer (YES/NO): NO